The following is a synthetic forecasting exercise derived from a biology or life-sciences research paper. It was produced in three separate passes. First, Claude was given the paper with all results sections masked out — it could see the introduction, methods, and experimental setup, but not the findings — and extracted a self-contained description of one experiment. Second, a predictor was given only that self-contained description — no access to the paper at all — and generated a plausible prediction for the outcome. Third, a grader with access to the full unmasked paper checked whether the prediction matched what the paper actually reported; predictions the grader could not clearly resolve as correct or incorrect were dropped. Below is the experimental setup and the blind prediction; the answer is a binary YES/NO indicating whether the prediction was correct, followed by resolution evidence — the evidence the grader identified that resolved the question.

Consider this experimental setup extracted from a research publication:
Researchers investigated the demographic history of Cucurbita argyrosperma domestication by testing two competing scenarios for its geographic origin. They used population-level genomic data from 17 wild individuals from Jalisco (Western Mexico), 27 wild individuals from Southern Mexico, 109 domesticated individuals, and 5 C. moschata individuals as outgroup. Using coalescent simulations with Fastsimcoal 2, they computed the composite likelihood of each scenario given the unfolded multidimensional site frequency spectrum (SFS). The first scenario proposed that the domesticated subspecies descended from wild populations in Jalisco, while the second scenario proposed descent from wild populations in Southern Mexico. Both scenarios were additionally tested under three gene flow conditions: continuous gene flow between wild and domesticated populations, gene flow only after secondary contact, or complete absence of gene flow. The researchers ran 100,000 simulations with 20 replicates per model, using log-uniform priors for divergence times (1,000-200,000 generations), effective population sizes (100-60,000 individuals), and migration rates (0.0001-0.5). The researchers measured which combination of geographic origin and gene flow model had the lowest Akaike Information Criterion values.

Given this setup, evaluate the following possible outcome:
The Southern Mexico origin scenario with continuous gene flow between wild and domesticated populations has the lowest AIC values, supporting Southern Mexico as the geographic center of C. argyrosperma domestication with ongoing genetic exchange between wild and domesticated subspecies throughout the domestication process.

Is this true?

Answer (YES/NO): NO